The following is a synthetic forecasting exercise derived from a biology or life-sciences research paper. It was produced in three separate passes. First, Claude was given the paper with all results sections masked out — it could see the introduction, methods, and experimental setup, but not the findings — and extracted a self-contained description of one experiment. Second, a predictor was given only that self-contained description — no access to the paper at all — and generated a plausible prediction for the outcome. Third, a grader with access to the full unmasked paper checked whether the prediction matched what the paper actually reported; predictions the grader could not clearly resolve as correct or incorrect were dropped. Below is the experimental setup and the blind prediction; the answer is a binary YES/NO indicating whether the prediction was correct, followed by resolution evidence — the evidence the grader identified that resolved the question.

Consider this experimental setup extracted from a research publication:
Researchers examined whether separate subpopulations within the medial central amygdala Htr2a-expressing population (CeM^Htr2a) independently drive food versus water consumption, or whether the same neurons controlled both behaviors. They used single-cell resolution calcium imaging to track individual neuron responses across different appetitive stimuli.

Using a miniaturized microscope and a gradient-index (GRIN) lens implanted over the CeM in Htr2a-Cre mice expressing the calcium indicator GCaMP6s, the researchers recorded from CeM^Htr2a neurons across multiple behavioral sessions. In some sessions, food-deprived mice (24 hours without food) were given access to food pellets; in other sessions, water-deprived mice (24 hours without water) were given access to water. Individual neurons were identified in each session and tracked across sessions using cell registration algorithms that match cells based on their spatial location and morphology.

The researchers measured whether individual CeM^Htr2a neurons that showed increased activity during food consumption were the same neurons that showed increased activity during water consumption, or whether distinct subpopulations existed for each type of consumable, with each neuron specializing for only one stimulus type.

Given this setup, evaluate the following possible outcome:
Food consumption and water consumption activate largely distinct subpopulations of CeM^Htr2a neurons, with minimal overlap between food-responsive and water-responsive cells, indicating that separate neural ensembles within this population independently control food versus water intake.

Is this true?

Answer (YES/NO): NO